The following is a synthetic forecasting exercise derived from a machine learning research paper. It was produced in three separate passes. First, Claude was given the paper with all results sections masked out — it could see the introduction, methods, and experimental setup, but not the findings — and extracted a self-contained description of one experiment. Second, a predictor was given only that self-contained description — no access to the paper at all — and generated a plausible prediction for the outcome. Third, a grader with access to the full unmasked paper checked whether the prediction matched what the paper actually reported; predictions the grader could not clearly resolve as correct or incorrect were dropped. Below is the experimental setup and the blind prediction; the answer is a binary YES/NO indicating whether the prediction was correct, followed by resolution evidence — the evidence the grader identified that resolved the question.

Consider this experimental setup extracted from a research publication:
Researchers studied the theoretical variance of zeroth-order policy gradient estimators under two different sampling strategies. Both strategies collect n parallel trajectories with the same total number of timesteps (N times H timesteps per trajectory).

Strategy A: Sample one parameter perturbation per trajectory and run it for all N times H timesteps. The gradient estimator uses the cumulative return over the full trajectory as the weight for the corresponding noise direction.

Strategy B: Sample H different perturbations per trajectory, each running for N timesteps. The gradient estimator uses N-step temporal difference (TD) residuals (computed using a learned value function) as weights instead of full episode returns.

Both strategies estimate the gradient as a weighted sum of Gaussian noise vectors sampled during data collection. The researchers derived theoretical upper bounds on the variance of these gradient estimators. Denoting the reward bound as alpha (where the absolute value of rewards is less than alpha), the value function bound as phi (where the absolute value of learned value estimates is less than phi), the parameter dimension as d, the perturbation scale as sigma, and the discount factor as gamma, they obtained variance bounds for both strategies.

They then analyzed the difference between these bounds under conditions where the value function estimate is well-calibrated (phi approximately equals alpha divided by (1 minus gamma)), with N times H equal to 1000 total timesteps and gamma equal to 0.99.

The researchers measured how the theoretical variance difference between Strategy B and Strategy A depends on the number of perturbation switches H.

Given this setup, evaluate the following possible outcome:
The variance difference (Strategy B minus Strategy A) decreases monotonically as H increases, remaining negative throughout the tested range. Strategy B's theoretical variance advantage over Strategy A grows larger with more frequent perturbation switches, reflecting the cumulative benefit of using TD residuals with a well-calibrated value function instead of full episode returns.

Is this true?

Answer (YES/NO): NO